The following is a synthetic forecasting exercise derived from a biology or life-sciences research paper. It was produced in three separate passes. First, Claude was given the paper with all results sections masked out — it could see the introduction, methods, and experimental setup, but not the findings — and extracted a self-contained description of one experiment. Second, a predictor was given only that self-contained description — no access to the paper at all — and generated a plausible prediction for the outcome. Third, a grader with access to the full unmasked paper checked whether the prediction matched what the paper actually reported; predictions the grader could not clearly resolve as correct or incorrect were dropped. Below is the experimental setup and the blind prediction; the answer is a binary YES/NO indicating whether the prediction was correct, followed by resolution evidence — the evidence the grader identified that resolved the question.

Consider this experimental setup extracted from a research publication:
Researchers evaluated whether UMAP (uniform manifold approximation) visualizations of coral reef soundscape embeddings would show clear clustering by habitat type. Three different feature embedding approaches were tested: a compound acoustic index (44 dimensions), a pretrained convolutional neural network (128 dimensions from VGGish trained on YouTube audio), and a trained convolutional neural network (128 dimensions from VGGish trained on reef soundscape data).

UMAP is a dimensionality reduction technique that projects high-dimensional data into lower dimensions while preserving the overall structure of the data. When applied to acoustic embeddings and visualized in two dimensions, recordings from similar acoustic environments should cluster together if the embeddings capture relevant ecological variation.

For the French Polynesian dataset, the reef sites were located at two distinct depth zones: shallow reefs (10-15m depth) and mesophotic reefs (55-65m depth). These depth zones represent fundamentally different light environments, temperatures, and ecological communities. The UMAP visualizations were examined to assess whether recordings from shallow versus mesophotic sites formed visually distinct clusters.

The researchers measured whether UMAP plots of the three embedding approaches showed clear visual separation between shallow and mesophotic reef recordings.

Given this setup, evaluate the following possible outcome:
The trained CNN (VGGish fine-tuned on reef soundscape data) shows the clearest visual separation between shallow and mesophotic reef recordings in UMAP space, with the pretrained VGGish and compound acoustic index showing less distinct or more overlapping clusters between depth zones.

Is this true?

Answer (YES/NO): YES